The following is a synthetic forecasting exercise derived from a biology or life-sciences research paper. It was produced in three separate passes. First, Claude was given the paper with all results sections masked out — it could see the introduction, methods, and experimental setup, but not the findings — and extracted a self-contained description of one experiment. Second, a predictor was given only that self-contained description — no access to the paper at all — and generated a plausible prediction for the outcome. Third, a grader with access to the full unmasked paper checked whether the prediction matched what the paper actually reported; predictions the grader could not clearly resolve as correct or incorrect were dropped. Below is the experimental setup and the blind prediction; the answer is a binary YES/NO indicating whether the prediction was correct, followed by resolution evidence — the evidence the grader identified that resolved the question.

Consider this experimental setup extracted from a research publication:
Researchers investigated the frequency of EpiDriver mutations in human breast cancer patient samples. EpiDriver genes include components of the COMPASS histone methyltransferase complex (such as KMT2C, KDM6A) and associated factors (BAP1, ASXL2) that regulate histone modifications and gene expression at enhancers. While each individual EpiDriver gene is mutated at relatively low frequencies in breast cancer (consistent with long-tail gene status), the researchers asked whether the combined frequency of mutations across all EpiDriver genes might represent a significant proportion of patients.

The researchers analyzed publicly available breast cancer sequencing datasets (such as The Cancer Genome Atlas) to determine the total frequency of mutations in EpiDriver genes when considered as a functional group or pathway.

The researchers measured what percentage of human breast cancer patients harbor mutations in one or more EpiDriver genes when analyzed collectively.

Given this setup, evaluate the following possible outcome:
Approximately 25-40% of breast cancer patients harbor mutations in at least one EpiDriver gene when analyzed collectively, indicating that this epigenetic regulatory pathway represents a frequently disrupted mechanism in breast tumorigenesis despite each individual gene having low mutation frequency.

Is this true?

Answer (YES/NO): YES